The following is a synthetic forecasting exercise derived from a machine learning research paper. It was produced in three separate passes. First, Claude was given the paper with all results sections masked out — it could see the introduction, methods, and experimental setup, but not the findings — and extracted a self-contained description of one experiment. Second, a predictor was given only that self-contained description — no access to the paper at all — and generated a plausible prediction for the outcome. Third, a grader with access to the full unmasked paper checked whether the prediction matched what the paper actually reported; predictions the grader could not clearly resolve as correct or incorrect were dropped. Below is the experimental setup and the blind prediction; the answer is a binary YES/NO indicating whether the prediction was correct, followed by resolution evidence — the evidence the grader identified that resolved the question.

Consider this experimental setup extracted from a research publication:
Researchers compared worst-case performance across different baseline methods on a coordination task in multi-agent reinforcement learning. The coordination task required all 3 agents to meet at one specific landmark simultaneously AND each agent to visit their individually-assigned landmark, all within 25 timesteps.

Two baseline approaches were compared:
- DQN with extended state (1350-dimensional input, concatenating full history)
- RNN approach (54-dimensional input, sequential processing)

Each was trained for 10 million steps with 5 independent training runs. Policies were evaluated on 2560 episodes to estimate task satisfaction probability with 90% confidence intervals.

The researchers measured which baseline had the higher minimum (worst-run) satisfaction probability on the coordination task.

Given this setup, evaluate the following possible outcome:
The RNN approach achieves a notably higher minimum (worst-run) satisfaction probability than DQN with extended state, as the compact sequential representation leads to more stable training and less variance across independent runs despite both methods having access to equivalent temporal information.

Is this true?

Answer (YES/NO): NO